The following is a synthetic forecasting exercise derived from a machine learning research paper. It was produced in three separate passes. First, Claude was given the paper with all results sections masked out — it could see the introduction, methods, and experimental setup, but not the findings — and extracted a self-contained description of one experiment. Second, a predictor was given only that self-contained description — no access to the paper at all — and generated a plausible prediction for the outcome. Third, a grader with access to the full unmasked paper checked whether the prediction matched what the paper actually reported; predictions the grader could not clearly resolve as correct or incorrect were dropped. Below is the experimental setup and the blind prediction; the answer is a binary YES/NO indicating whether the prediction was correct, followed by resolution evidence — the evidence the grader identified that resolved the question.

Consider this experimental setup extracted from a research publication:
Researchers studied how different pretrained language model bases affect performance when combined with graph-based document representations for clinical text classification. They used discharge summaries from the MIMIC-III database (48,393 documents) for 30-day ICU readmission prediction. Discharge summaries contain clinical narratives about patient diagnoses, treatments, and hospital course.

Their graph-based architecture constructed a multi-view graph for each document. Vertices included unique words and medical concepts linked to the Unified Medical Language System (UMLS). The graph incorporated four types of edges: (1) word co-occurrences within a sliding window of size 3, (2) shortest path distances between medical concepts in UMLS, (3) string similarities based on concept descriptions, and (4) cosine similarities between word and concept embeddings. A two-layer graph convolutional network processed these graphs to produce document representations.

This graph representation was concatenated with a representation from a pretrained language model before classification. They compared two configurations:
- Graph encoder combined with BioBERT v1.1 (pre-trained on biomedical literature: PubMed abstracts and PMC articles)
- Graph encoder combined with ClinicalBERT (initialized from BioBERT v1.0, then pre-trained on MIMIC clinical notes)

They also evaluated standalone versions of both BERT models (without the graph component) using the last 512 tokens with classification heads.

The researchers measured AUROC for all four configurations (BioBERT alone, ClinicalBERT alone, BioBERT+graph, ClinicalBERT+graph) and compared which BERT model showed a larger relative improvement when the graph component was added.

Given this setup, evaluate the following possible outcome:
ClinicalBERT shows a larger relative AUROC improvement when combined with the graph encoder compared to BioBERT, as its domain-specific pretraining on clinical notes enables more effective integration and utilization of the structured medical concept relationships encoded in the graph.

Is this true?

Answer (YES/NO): NO